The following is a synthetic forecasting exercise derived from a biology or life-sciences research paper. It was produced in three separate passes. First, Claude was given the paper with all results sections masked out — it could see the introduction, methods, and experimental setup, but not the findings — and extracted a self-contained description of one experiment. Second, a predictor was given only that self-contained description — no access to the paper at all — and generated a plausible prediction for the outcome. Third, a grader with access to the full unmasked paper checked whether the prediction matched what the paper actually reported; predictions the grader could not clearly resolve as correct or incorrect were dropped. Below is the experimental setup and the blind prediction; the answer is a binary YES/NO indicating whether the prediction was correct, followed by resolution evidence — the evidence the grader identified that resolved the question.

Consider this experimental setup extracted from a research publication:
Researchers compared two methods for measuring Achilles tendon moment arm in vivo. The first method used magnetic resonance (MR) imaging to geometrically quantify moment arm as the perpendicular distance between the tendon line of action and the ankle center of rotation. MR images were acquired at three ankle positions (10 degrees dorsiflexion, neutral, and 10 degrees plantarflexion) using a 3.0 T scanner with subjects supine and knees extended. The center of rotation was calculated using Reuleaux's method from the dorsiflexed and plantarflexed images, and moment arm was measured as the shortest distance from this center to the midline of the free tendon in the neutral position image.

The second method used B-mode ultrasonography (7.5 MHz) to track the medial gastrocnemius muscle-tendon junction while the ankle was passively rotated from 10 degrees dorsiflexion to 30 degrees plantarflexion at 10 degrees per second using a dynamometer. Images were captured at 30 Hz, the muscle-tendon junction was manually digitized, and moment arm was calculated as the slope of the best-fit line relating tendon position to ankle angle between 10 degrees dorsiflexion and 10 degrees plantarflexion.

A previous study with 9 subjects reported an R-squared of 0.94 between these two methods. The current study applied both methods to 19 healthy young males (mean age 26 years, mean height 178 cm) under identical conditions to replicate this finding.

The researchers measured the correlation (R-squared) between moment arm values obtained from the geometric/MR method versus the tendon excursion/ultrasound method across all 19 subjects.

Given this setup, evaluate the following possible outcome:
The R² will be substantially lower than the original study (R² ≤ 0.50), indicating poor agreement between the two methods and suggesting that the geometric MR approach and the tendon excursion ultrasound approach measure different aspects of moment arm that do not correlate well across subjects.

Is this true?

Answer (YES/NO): YES